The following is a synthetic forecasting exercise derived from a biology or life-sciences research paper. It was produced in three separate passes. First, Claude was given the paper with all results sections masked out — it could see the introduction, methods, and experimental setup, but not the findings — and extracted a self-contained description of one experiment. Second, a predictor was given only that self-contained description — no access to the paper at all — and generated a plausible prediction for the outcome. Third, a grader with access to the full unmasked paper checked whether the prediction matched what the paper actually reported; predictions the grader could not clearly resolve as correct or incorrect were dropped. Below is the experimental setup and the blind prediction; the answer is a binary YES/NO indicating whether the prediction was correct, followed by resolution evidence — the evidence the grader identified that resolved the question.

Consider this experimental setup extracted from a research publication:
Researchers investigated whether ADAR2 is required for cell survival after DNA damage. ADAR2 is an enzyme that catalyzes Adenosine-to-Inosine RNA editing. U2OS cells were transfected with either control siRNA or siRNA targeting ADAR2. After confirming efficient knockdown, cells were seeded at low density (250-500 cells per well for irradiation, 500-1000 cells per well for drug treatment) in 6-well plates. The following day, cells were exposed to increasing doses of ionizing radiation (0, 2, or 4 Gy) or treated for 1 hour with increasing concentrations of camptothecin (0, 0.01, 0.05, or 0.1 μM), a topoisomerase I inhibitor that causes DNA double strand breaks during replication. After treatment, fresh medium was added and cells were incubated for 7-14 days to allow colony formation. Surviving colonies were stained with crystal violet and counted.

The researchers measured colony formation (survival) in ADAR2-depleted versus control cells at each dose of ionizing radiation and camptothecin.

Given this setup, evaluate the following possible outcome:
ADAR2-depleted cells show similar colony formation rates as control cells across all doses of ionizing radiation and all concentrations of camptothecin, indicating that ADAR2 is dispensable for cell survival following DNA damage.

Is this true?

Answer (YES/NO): NO